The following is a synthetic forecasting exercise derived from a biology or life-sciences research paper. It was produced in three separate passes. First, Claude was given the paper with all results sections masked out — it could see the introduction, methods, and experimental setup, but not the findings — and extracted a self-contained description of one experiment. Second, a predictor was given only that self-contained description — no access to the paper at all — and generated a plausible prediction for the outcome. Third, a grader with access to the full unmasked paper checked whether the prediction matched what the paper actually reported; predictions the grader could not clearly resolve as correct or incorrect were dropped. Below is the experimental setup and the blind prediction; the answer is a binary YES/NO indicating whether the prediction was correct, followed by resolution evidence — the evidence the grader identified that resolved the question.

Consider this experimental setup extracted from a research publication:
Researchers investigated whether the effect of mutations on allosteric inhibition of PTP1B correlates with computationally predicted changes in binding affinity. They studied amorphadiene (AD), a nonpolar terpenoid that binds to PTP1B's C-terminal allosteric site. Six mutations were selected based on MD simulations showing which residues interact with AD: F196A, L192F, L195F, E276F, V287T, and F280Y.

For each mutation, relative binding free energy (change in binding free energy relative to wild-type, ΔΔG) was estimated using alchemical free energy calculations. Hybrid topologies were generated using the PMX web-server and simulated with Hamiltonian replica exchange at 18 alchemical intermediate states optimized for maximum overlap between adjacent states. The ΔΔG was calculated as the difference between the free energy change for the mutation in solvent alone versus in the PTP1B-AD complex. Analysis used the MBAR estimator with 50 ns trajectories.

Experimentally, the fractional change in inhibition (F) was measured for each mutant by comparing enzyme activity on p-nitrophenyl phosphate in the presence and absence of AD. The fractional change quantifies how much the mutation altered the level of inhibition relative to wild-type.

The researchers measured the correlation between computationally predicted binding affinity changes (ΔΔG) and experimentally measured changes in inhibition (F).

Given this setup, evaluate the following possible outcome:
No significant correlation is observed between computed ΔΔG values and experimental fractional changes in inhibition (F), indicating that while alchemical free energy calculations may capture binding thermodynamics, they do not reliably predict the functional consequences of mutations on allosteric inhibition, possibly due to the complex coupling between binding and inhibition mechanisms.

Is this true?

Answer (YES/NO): YES